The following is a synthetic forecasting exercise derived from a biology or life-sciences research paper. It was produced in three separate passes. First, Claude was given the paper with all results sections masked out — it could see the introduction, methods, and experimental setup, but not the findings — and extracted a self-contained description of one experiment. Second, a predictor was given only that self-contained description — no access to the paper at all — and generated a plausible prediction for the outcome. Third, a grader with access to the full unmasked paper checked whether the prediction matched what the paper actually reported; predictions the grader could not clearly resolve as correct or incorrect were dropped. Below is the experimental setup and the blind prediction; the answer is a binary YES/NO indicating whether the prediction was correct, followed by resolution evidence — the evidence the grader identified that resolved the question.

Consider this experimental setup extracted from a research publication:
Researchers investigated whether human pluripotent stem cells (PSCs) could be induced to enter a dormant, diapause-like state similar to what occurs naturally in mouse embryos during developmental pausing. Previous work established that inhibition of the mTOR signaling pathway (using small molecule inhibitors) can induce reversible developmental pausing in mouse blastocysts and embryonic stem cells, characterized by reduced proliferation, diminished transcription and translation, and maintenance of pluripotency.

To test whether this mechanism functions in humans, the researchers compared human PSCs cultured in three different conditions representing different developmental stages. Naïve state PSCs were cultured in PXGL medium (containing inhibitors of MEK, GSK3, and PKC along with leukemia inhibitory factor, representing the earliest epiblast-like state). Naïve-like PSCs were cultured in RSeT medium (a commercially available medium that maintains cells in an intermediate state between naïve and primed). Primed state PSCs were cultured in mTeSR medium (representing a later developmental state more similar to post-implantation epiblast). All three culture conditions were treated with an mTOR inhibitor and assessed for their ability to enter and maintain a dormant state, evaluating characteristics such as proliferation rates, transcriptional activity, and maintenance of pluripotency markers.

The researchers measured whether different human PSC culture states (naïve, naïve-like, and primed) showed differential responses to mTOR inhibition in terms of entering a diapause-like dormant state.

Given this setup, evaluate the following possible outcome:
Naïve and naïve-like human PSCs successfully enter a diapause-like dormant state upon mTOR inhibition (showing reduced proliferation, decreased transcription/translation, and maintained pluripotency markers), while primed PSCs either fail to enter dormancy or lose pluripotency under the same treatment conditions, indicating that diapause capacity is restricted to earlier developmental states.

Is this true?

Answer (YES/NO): YES